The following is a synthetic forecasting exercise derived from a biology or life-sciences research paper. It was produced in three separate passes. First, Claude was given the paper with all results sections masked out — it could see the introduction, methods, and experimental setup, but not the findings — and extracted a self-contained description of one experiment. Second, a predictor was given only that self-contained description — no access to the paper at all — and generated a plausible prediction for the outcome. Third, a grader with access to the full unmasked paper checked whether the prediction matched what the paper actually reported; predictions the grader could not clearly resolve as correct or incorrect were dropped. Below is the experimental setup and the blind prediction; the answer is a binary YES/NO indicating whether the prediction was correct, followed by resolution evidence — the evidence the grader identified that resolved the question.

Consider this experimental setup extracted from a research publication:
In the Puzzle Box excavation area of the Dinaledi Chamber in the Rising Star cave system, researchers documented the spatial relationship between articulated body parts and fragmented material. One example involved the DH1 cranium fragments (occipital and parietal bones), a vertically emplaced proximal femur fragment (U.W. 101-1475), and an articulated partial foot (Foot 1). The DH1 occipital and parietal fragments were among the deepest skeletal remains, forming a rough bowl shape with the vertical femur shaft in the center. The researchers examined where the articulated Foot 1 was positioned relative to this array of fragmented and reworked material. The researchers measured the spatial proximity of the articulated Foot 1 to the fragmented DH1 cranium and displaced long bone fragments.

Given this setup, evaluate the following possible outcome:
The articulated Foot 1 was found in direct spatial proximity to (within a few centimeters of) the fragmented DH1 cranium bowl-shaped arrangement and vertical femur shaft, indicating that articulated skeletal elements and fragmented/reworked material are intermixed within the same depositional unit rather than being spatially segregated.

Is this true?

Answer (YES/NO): YES